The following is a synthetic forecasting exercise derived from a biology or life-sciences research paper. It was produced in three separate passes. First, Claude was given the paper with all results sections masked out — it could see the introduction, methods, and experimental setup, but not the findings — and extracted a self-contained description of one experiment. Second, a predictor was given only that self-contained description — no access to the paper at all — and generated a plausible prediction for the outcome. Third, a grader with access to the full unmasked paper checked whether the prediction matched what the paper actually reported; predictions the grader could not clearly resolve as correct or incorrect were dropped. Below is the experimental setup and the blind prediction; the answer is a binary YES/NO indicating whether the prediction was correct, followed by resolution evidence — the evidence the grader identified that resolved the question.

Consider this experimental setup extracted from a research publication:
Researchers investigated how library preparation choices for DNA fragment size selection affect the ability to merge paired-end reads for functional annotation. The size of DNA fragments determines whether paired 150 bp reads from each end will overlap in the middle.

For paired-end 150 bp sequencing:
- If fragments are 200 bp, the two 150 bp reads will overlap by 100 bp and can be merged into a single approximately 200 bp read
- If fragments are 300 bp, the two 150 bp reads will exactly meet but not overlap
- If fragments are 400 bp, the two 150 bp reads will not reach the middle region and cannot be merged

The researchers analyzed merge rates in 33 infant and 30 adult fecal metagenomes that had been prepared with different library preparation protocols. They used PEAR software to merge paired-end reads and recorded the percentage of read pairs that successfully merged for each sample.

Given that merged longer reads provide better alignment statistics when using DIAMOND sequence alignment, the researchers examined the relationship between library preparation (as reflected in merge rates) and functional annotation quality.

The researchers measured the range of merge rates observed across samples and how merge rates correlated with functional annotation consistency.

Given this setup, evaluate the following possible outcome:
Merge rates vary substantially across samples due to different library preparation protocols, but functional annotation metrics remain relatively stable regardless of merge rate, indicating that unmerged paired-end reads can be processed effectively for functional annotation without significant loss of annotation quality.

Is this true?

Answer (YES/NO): NO